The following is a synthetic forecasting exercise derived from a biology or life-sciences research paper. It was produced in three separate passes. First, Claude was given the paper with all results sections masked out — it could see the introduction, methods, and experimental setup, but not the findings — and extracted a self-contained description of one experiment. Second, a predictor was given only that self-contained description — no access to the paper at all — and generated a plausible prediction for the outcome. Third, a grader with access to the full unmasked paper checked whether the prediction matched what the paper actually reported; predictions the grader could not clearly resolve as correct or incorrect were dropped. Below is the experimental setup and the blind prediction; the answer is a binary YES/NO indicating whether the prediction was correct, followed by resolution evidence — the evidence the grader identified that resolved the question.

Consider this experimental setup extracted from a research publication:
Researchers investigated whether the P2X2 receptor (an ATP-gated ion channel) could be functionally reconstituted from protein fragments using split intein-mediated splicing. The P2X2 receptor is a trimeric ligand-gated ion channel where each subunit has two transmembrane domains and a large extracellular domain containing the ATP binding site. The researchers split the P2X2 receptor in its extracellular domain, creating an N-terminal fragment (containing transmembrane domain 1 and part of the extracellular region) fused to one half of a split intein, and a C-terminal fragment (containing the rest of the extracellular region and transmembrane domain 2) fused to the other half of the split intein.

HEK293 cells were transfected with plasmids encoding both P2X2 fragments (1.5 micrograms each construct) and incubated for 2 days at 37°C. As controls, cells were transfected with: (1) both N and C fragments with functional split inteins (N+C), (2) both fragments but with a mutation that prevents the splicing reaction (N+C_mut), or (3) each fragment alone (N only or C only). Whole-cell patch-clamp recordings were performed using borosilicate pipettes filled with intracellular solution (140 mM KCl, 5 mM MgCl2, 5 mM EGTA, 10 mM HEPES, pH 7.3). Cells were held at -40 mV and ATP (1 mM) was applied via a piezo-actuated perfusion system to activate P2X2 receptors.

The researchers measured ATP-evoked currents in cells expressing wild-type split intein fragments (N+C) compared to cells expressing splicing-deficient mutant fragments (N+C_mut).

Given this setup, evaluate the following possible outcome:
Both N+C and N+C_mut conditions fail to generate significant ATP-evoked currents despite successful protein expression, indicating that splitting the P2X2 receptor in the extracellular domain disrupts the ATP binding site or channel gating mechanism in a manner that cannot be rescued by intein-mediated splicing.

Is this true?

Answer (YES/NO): NO